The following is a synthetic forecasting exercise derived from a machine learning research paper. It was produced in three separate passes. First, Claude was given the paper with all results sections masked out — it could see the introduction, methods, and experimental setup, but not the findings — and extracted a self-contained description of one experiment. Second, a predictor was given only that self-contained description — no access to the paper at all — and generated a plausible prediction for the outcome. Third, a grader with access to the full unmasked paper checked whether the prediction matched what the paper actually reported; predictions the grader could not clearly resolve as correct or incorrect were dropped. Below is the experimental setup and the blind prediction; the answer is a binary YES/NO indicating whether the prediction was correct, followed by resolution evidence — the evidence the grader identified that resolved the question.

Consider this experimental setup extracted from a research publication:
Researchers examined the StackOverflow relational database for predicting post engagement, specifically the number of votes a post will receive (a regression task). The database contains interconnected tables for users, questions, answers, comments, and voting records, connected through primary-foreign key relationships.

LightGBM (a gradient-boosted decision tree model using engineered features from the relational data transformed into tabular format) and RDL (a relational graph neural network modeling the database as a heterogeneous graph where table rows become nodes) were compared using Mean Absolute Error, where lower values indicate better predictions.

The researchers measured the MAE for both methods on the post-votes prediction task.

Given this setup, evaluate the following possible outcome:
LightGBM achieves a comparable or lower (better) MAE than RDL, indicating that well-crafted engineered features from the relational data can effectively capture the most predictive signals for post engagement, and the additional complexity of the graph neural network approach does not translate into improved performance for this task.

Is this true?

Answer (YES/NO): NO